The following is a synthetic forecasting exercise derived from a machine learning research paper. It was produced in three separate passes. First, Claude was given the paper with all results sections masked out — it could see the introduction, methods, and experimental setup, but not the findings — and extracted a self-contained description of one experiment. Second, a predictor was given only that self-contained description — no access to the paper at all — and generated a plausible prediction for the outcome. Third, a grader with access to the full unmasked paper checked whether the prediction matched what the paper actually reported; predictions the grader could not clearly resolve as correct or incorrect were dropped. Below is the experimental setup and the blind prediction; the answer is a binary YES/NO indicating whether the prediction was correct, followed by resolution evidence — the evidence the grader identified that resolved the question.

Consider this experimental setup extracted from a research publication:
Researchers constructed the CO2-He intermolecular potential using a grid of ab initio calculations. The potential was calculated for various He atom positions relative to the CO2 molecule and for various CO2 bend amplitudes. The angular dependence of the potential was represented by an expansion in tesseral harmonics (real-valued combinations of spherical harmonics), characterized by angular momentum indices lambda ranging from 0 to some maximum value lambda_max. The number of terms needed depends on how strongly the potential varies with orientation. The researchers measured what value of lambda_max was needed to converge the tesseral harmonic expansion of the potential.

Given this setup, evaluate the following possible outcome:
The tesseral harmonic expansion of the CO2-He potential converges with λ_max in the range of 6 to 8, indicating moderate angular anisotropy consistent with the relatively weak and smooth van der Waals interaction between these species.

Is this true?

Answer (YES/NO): NO